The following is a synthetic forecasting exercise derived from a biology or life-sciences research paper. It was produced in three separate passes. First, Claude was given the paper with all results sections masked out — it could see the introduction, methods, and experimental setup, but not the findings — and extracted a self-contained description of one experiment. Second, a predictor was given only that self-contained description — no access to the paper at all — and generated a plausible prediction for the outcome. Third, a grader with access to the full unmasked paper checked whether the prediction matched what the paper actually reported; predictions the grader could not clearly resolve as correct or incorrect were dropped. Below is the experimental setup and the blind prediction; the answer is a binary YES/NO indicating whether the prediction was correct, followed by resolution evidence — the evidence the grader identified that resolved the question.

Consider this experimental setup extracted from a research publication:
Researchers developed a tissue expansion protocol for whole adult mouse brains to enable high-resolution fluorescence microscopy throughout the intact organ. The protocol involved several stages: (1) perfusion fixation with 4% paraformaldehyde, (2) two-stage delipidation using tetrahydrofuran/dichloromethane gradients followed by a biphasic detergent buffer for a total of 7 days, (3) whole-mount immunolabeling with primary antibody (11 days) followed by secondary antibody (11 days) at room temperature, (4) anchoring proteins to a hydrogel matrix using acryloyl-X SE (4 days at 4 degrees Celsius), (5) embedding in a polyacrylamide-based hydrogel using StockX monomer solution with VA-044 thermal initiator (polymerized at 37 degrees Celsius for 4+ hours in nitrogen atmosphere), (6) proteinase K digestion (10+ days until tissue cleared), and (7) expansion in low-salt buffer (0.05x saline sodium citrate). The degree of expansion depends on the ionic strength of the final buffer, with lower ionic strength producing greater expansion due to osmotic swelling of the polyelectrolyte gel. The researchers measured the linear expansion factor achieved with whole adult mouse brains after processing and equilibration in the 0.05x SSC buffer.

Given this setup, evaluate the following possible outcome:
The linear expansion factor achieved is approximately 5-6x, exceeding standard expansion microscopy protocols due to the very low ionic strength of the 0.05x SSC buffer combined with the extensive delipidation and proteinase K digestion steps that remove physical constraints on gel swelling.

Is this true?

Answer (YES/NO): NO